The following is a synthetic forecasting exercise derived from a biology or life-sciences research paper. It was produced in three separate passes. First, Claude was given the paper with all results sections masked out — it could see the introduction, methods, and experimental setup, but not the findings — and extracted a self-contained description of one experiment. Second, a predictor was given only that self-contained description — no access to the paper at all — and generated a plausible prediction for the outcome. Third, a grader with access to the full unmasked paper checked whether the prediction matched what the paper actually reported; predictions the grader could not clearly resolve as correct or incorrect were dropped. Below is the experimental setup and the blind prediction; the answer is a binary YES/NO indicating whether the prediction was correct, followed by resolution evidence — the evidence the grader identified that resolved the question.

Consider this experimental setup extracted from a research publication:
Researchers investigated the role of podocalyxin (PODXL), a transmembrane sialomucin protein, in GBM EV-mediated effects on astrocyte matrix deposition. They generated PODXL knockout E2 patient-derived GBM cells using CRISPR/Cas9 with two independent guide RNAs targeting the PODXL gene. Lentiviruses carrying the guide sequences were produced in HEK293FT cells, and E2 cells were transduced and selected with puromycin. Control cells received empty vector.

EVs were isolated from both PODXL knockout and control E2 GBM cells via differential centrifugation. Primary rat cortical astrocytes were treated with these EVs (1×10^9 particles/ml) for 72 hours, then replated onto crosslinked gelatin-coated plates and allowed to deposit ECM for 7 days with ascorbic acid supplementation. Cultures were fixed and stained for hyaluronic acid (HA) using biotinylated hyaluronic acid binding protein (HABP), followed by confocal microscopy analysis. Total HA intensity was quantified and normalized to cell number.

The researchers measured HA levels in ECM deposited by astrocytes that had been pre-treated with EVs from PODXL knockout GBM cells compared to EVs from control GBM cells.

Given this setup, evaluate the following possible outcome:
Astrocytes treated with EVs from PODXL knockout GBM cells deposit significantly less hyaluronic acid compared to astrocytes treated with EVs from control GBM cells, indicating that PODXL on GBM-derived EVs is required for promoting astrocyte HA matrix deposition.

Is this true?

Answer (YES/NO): YES